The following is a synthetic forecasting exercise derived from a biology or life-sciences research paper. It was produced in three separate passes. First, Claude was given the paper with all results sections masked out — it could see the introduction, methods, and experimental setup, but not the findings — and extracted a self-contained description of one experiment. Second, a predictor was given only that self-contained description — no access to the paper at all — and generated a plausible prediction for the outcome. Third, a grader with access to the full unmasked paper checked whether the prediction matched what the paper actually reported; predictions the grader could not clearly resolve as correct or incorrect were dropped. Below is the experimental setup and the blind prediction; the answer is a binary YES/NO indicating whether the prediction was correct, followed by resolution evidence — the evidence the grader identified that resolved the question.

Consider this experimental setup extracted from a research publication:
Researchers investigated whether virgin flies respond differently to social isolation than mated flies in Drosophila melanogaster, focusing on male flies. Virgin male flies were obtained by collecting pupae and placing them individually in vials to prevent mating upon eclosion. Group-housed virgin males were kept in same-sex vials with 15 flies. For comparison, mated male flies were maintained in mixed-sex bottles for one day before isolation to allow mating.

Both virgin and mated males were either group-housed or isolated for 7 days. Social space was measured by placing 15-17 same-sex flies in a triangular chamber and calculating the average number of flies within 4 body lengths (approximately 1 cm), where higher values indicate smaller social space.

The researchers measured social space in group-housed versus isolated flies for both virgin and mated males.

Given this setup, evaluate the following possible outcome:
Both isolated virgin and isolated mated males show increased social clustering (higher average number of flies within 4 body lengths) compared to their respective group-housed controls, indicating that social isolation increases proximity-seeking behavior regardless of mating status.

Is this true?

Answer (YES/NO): NO